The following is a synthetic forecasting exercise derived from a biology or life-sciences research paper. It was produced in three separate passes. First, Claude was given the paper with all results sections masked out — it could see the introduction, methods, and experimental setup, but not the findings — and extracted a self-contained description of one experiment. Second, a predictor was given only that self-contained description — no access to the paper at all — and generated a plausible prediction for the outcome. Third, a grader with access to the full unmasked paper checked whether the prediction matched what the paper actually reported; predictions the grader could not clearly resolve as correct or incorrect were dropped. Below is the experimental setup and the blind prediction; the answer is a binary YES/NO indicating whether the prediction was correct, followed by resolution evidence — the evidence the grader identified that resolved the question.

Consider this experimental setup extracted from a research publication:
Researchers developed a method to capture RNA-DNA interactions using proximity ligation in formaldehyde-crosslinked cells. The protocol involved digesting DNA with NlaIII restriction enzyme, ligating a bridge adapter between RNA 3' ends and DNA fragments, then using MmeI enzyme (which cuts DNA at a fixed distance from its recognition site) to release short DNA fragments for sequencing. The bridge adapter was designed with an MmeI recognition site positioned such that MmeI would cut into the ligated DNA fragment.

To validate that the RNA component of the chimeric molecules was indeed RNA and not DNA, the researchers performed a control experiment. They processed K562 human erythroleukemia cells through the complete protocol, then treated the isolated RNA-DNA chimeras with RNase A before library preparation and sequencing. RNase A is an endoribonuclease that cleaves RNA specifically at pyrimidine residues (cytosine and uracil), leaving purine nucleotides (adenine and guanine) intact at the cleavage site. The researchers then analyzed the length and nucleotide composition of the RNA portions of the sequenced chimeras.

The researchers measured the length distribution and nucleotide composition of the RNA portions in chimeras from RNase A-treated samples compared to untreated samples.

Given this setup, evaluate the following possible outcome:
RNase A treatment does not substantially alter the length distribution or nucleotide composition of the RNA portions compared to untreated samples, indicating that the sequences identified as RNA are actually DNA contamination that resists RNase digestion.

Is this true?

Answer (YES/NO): NO